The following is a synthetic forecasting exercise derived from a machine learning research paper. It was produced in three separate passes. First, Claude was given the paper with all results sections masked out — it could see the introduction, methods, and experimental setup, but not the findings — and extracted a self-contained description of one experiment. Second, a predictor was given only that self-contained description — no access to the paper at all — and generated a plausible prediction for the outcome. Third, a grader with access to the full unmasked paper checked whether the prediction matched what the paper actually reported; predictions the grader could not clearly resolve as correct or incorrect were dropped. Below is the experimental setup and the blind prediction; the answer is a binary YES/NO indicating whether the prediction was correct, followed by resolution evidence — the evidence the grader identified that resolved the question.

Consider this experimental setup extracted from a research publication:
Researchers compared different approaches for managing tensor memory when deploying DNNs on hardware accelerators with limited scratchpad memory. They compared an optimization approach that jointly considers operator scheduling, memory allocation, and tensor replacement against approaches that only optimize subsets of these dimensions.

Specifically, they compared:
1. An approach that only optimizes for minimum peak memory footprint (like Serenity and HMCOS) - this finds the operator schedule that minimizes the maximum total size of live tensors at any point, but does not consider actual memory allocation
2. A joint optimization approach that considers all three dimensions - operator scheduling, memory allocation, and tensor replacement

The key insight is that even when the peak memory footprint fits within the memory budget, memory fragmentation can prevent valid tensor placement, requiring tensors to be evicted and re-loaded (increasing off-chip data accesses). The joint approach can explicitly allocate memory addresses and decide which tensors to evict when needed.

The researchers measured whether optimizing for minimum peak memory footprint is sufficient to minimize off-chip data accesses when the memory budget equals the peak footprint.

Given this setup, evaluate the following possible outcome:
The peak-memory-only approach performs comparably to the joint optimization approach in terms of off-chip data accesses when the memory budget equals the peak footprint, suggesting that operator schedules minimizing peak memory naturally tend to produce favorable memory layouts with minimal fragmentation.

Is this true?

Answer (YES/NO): NO